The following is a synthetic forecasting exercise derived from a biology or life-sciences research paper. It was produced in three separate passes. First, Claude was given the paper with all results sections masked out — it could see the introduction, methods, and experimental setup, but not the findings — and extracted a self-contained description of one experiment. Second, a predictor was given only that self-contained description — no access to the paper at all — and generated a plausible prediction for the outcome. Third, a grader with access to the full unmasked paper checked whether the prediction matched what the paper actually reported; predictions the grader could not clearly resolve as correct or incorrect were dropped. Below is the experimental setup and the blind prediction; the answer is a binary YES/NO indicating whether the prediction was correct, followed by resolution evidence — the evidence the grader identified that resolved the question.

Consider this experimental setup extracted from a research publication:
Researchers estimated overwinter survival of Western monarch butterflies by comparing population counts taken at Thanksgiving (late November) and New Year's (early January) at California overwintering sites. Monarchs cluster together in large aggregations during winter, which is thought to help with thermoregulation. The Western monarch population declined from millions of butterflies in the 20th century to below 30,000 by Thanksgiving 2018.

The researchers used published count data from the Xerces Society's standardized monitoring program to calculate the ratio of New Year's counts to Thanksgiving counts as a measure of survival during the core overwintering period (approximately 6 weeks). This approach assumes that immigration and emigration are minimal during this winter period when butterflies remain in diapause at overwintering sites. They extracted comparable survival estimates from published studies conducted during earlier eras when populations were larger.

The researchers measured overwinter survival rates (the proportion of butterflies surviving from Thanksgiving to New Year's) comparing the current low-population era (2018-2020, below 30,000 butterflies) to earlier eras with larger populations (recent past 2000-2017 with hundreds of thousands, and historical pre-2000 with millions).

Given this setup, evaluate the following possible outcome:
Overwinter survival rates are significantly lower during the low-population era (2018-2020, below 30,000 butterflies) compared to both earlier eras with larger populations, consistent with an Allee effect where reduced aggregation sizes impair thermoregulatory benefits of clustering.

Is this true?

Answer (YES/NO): NO